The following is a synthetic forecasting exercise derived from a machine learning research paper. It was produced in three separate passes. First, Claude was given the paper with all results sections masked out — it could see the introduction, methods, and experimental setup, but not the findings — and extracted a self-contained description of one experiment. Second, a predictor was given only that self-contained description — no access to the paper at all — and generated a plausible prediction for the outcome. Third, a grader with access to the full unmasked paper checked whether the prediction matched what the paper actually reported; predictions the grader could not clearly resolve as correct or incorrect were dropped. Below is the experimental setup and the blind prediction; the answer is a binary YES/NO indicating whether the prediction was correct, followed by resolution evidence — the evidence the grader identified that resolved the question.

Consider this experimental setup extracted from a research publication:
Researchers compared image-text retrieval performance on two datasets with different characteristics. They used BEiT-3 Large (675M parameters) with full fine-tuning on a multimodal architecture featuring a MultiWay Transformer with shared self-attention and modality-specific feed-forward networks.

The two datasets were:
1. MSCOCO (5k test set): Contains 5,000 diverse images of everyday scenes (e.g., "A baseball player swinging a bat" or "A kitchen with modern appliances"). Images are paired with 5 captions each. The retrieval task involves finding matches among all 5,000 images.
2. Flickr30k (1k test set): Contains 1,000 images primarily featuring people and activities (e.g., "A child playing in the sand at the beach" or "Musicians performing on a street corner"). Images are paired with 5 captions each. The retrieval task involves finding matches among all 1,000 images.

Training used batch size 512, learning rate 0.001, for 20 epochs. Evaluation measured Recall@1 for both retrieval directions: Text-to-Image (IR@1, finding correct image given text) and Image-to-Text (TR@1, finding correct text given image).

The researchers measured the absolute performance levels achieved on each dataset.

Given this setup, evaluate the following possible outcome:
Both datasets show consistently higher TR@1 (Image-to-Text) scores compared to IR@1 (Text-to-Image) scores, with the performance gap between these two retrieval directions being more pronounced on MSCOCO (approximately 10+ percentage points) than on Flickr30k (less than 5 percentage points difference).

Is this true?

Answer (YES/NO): NO